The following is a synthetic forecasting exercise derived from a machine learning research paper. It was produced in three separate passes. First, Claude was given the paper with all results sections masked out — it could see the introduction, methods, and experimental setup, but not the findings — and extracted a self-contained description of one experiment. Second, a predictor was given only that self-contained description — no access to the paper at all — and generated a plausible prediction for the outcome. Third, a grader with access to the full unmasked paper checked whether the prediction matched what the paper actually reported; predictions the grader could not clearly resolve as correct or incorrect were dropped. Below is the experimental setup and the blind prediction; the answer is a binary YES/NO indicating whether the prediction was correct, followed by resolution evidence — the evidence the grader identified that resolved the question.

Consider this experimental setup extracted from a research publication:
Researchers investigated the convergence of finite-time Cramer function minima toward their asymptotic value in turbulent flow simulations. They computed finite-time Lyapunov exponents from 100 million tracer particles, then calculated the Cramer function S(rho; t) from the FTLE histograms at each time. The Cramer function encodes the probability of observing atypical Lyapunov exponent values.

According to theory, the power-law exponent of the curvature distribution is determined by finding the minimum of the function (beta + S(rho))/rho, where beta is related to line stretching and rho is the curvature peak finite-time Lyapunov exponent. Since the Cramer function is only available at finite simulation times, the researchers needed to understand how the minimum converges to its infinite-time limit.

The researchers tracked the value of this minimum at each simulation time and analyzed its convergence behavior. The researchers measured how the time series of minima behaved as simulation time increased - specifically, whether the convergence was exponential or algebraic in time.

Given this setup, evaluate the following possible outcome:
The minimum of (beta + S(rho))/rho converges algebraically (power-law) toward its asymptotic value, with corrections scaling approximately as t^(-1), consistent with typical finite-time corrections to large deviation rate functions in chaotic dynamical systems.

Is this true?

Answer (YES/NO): NO